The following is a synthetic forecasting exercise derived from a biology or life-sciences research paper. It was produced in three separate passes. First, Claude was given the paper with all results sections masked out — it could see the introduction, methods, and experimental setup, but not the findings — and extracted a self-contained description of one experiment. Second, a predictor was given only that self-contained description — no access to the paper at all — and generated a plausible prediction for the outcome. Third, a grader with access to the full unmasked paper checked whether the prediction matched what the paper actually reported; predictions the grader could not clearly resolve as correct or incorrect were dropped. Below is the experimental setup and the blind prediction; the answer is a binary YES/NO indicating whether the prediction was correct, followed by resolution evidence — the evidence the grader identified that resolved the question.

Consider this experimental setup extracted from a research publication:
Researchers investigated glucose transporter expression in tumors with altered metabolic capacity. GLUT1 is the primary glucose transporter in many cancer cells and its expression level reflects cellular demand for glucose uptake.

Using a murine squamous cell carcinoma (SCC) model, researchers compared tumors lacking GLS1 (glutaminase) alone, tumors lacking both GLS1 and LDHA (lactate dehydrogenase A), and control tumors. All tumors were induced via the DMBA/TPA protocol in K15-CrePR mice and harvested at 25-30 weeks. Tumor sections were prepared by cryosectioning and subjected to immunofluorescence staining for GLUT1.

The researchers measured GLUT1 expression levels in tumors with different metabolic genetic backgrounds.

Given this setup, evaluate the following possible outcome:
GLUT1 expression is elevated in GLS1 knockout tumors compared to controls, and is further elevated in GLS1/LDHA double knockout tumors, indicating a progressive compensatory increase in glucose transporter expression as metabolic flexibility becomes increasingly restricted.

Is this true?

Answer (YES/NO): NO